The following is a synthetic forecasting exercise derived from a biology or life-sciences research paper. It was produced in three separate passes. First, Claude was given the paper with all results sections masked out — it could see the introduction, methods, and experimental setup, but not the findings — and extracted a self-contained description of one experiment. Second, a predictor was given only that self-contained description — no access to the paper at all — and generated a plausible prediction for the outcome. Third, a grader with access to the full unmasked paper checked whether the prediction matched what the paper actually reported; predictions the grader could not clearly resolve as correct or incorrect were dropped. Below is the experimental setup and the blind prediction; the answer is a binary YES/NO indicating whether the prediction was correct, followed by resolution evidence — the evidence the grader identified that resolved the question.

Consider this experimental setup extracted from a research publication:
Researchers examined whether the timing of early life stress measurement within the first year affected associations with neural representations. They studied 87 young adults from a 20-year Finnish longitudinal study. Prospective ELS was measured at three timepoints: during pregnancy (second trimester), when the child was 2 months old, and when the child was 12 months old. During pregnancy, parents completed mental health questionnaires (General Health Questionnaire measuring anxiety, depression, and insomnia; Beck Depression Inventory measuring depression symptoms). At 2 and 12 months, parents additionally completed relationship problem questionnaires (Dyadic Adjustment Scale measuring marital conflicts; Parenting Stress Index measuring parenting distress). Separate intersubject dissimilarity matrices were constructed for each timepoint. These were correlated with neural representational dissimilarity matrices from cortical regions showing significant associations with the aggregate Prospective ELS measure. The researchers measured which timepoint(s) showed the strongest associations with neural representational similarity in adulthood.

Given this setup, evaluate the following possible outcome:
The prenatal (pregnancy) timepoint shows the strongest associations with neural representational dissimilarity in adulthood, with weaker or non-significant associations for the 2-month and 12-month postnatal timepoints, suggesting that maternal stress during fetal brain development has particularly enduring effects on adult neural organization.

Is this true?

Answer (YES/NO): NO